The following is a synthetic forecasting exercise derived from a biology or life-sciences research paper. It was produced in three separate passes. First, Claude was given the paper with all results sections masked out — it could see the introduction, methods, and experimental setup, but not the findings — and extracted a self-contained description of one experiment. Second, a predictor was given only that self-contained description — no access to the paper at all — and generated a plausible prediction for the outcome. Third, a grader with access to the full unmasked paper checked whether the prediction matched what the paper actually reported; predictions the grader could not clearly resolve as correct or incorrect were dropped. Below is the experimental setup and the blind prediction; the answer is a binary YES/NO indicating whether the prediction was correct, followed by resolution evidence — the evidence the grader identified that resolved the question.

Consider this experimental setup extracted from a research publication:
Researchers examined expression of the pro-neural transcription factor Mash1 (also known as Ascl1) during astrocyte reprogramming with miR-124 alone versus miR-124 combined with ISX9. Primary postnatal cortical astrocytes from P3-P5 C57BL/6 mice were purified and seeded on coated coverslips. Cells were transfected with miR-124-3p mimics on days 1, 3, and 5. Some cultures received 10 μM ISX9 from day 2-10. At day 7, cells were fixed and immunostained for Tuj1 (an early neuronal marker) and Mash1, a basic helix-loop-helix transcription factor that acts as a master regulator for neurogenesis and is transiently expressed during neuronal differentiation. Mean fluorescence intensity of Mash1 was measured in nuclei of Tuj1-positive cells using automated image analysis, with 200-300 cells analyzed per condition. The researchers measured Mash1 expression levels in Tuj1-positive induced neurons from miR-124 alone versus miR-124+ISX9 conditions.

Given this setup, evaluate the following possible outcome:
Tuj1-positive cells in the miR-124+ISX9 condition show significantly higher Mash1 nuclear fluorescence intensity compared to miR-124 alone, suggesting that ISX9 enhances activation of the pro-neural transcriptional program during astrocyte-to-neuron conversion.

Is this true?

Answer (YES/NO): NO